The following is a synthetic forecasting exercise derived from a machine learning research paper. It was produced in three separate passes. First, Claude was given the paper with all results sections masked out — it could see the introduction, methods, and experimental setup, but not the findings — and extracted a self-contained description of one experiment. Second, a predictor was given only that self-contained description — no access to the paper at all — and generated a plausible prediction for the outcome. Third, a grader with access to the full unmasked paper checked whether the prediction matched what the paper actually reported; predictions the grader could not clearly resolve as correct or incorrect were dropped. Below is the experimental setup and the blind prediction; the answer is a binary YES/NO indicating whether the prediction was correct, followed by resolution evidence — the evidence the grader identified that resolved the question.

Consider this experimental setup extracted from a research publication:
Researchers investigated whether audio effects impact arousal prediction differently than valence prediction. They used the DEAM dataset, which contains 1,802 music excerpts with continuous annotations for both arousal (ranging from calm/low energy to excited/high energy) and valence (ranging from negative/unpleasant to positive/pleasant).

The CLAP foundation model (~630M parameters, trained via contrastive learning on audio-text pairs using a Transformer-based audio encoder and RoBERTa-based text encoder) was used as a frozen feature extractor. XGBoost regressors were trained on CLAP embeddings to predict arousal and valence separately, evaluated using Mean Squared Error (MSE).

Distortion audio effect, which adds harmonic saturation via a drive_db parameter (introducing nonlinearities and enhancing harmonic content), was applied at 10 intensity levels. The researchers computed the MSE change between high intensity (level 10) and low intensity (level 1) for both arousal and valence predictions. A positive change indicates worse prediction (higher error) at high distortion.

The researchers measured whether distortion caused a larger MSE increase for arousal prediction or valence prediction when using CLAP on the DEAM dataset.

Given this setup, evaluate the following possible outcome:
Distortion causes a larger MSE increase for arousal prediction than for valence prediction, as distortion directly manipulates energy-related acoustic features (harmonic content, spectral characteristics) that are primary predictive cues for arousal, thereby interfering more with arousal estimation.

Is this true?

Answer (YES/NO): YES